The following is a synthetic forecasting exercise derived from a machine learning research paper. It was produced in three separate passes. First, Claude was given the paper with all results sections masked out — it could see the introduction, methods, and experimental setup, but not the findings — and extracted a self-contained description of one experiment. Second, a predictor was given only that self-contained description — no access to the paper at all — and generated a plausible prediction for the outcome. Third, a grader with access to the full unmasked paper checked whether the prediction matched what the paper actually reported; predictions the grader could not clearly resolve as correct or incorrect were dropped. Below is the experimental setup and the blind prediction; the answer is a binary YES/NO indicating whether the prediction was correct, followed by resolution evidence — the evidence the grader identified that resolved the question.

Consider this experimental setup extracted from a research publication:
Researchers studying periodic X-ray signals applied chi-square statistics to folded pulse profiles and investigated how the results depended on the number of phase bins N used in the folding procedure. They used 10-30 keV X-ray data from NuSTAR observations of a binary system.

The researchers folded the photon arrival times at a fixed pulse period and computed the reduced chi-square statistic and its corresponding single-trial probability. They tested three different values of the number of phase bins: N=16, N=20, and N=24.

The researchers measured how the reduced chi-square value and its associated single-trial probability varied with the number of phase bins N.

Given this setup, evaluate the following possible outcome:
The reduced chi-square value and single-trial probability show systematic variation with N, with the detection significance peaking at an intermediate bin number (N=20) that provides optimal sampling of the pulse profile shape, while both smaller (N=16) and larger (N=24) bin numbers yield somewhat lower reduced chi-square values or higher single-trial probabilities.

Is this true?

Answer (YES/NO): NO